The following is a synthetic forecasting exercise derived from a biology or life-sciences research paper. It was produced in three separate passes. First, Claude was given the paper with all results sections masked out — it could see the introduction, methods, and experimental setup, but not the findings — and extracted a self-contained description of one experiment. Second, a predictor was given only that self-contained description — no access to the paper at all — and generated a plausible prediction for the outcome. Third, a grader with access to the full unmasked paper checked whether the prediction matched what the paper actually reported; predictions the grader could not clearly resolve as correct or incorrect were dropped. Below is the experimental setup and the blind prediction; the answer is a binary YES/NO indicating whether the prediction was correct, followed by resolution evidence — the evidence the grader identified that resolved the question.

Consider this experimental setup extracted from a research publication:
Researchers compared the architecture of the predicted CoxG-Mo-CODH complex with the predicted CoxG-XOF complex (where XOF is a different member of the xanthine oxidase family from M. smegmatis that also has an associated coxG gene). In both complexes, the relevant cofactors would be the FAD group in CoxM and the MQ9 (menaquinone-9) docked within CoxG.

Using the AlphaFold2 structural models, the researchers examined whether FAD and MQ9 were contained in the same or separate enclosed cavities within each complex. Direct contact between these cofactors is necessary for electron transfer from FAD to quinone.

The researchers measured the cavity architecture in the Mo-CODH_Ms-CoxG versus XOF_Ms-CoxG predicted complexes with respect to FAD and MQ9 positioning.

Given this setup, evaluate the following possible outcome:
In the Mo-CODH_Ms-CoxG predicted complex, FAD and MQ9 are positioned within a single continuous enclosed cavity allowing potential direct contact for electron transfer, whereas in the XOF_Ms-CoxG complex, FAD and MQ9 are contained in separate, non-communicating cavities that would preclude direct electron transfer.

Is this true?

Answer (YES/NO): NO